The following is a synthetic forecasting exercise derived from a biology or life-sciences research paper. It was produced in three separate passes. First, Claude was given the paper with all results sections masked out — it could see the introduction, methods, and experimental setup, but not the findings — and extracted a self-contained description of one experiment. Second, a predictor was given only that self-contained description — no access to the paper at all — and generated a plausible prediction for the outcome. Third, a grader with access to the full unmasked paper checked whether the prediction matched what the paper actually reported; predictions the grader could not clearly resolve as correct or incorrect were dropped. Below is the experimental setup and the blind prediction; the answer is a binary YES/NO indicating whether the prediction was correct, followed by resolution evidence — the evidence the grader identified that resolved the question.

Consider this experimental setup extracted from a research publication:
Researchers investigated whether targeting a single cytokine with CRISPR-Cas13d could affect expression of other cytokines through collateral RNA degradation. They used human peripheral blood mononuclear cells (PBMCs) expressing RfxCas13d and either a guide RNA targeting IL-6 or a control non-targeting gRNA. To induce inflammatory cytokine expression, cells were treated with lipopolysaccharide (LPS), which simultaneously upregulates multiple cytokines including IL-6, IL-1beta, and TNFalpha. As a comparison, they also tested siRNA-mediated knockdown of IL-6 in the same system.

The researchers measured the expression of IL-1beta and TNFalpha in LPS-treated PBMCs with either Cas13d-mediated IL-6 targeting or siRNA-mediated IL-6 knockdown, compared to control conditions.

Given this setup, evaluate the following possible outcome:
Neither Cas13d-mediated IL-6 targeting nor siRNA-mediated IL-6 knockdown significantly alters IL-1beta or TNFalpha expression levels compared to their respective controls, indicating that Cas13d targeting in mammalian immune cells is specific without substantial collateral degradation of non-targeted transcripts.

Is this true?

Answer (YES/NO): NO